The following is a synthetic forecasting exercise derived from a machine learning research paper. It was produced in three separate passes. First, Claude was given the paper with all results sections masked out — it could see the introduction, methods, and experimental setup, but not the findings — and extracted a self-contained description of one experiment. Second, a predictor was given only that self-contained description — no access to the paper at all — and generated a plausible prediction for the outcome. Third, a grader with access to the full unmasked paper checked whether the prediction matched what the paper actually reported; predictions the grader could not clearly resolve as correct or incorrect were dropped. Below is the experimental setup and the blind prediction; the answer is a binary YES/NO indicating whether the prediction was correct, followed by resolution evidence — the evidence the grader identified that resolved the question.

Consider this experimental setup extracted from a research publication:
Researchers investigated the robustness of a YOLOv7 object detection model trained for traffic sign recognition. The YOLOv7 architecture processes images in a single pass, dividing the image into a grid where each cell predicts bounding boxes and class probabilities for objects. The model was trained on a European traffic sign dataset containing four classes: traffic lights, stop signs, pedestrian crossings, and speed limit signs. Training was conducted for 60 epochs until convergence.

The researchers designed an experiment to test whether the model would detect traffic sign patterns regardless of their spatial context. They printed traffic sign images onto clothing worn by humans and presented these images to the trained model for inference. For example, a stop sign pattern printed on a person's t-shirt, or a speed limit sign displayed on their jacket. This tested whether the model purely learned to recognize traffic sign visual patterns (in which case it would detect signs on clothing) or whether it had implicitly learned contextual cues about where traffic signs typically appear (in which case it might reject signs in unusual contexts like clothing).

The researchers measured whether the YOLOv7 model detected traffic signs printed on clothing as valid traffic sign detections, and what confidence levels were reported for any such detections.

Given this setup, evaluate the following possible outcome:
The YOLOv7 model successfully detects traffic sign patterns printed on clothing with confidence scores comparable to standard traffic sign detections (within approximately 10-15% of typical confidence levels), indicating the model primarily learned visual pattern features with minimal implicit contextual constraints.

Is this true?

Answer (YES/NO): YES